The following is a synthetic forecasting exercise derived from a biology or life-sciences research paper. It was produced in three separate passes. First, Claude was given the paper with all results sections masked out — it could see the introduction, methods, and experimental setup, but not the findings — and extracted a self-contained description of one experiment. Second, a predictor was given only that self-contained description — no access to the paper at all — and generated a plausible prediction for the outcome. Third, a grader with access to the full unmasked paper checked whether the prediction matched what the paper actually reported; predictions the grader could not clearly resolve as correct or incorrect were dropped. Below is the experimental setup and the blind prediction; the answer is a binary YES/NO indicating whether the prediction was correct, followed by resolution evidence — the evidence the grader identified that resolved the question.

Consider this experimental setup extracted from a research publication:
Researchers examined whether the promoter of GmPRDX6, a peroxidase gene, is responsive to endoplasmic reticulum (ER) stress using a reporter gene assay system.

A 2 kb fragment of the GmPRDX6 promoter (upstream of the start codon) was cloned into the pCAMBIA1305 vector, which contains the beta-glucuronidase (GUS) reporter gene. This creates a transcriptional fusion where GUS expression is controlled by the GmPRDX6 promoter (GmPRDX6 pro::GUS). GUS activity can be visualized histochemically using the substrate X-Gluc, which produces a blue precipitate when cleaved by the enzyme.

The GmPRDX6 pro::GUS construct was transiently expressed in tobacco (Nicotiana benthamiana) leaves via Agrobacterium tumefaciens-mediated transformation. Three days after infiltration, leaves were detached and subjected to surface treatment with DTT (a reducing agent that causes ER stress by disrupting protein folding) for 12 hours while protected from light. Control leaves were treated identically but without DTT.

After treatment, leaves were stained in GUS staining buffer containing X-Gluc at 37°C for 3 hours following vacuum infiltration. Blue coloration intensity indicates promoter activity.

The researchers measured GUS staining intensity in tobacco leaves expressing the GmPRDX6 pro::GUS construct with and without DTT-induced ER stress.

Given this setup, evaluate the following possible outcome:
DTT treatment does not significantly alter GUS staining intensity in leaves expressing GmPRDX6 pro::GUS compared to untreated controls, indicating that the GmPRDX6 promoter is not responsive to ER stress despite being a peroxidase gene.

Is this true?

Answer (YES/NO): NO